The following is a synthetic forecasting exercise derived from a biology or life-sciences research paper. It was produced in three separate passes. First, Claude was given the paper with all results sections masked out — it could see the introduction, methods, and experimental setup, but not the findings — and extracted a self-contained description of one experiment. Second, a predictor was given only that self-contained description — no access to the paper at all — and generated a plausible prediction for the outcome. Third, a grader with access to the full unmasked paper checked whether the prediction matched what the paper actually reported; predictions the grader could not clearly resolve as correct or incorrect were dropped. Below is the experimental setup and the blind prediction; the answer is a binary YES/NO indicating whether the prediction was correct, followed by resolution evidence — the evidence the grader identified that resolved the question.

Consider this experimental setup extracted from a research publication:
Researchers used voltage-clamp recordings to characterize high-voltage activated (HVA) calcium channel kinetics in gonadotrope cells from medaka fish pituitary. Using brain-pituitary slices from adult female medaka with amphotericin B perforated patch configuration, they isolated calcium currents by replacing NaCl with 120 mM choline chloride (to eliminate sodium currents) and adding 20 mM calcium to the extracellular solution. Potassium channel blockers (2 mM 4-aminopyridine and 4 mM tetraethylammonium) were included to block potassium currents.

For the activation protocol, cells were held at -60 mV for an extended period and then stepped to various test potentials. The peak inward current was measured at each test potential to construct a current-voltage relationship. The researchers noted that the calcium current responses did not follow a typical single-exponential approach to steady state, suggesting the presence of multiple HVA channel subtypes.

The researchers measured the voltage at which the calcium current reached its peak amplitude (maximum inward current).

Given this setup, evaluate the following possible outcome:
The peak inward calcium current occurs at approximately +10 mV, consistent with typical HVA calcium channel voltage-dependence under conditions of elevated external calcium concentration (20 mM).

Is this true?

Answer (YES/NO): NO